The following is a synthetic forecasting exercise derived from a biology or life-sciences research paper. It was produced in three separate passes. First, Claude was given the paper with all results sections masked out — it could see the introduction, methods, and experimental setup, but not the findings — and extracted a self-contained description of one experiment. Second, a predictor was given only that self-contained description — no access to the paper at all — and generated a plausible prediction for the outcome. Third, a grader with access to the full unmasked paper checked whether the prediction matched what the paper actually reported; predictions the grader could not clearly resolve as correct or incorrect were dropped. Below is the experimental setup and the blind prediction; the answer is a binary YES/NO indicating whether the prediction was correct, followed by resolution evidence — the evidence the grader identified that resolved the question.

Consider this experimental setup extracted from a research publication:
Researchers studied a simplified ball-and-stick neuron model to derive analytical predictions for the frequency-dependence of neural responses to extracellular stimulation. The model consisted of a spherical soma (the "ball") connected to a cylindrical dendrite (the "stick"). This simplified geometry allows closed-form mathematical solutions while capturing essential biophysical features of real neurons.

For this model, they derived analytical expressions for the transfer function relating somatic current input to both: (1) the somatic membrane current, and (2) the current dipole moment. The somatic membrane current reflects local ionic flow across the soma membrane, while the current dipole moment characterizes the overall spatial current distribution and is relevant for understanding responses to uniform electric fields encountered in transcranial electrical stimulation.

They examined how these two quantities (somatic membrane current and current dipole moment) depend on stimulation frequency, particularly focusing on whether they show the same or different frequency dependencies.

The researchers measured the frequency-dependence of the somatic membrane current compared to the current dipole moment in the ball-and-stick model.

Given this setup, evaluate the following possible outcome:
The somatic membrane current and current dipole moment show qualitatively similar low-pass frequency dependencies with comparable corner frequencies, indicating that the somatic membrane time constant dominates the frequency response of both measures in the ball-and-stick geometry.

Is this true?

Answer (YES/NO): NO